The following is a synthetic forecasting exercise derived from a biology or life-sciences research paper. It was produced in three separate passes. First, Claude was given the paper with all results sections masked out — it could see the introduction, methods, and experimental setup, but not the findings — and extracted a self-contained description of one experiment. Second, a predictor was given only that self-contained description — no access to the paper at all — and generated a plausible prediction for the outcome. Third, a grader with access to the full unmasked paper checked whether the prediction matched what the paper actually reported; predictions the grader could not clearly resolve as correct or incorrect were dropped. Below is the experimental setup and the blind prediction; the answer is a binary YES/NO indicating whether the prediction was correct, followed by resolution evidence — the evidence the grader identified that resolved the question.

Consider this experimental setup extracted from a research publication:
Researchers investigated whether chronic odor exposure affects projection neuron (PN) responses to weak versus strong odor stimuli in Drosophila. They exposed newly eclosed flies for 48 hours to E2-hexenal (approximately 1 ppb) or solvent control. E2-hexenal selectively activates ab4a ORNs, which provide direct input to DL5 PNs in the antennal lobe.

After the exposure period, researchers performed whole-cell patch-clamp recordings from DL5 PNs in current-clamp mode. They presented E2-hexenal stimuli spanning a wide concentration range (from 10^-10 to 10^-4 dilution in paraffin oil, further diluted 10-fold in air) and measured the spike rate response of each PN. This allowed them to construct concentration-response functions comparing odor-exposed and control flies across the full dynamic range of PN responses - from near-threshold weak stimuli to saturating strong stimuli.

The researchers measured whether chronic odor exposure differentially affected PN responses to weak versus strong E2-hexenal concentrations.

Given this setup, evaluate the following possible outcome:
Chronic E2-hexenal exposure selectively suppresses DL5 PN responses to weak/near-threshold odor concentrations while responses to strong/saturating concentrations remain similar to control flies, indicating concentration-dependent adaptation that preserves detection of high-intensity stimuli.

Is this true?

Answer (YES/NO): NO